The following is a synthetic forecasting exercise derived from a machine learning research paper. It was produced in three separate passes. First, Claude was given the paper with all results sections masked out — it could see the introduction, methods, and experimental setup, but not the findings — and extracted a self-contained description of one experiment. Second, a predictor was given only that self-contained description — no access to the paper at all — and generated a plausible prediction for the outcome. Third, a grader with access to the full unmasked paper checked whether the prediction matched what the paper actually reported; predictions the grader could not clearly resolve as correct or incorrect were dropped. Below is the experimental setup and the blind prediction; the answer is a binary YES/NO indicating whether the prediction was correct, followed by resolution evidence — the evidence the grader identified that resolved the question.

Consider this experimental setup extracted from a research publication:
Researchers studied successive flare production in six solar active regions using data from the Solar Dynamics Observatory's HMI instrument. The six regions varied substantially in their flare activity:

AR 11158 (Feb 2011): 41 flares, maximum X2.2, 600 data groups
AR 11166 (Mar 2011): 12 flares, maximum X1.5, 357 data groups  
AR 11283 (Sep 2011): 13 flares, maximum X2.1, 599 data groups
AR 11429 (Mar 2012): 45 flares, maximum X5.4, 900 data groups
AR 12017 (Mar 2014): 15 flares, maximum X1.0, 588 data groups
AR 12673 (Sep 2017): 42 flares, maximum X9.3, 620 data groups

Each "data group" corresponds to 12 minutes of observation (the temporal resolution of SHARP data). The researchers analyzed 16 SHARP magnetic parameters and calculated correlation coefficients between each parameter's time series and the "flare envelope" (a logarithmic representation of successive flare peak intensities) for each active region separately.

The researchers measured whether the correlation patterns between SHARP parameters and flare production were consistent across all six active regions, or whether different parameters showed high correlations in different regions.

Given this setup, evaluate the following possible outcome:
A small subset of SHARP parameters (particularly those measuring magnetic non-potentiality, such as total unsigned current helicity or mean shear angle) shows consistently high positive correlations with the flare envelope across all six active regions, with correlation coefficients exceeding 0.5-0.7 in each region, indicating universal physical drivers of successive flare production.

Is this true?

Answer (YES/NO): NO